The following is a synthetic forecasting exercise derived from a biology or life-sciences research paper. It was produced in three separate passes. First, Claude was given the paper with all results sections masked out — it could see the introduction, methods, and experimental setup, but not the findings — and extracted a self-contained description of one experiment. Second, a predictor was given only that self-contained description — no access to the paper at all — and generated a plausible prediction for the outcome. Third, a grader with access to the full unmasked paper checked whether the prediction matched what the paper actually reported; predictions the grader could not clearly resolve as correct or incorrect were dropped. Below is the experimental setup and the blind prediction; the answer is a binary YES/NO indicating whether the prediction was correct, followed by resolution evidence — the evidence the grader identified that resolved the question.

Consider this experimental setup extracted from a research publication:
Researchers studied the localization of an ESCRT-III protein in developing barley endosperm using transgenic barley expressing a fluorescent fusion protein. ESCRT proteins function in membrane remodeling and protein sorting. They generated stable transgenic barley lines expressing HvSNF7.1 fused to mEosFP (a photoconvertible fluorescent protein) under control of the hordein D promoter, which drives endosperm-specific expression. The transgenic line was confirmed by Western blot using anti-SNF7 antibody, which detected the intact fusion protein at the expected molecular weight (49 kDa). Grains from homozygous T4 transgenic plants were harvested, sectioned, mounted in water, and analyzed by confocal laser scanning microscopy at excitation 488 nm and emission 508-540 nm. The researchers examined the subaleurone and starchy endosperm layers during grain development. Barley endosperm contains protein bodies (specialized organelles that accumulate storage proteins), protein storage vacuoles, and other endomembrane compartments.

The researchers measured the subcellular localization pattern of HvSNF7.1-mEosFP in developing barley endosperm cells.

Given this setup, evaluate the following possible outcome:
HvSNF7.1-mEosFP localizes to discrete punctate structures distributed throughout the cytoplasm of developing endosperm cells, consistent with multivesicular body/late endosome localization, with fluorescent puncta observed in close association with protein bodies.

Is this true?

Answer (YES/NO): YES